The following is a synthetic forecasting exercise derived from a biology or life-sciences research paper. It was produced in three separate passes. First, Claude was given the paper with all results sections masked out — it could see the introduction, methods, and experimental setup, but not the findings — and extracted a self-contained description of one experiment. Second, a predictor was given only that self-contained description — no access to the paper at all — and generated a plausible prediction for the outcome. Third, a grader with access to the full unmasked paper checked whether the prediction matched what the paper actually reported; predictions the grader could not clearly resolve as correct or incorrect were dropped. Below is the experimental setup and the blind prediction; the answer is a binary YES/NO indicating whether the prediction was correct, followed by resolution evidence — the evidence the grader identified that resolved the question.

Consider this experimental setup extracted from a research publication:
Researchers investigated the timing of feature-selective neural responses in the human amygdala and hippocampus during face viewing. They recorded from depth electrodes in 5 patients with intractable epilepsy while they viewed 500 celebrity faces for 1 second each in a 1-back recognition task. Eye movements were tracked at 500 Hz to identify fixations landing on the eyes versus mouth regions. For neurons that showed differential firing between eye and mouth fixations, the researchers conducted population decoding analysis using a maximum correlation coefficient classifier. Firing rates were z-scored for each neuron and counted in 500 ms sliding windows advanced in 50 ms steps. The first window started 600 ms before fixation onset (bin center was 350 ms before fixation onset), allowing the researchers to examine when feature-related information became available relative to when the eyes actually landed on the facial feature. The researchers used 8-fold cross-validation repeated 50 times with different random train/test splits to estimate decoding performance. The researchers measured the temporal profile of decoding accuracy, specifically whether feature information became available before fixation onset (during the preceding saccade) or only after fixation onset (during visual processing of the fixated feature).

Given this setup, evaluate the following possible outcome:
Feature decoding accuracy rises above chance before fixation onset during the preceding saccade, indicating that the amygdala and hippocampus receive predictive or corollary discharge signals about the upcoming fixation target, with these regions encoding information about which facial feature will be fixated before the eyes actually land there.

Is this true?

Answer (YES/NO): YES